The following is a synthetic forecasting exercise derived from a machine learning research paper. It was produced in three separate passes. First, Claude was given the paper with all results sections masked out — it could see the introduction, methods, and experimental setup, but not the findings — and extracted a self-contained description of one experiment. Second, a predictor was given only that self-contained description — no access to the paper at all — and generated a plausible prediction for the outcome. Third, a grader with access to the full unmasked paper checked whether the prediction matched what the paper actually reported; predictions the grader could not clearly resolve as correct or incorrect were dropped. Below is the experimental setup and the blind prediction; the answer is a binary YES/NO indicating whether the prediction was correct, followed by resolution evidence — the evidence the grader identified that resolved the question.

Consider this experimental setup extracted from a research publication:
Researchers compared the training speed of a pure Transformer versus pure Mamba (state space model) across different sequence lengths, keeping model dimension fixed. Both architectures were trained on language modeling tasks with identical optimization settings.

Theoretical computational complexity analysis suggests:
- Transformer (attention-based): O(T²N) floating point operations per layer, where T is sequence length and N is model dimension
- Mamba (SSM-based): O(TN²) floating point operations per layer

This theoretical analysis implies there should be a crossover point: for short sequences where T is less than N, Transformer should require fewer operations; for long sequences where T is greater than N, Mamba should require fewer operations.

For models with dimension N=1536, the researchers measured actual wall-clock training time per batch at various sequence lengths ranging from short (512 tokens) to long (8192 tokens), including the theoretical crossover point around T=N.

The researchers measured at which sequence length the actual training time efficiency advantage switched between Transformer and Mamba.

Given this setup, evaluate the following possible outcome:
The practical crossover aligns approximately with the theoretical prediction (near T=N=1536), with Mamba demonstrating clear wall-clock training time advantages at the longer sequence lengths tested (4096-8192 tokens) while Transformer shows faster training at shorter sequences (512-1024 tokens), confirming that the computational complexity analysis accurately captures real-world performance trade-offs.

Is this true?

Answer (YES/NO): NO